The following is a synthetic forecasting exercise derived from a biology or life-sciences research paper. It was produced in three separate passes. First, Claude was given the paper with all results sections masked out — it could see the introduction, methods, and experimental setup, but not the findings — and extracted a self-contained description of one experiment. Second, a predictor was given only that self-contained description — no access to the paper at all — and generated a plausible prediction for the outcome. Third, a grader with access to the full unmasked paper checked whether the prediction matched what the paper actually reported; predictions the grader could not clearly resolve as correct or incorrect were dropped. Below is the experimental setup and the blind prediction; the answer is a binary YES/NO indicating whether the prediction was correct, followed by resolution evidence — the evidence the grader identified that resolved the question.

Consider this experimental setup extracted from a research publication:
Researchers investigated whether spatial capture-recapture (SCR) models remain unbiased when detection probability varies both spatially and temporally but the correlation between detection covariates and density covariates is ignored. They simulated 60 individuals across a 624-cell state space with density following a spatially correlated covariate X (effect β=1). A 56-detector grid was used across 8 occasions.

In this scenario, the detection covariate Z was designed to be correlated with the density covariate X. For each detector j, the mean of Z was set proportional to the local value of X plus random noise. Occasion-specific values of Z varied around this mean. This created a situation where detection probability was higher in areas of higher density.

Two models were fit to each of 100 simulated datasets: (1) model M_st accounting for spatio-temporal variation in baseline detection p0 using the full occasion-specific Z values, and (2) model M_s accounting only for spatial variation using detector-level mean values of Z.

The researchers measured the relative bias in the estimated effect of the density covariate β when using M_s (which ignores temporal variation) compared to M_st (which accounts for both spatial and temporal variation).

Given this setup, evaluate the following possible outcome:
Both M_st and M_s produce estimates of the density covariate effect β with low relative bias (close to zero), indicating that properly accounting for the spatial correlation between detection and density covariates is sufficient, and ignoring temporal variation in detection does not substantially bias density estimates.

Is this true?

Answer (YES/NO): YES